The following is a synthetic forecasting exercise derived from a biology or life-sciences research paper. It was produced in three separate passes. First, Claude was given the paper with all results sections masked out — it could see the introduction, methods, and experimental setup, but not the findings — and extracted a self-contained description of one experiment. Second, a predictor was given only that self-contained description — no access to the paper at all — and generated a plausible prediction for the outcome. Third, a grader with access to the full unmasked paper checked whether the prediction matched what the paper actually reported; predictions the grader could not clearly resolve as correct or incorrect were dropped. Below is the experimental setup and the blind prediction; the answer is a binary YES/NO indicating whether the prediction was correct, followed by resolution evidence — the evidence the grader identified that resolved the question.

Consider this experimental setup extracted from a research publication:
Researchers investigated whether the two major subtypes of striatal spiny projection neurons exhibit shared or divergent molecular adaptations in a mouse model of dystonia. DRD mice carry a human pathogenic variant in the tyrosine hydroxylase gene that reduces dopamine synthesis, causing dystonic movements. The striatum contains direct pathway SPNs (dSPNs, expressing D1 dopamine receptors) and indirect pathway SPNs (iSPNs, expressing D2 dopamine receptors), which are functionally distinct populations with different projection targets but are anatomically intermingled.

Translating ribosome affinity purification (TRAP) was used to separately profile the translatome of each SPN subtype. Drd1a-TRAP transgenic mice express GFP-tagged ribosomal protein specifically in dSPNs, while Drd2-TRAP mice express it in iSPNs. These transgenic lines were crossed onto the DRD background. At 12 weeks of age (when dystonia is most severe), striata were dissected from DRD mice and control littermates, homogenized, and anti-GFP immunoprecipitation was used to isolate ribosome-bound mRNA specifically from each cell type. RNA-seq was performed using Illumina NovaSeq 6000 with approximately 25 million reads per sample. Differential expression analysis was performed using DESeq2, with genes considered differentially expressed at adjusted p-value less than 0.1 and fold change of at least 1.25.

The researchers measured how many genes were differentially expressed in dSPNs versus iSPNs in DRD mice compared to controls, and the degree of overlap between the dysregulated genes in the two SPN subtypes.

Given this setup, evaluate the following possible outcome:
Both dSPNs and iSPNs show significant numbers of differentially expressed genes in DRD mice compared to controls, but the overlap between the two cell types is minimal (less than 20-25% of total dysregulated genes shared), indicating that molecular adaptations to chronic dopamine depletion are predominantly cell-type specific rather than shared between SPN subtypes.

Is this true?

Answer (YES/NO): YES